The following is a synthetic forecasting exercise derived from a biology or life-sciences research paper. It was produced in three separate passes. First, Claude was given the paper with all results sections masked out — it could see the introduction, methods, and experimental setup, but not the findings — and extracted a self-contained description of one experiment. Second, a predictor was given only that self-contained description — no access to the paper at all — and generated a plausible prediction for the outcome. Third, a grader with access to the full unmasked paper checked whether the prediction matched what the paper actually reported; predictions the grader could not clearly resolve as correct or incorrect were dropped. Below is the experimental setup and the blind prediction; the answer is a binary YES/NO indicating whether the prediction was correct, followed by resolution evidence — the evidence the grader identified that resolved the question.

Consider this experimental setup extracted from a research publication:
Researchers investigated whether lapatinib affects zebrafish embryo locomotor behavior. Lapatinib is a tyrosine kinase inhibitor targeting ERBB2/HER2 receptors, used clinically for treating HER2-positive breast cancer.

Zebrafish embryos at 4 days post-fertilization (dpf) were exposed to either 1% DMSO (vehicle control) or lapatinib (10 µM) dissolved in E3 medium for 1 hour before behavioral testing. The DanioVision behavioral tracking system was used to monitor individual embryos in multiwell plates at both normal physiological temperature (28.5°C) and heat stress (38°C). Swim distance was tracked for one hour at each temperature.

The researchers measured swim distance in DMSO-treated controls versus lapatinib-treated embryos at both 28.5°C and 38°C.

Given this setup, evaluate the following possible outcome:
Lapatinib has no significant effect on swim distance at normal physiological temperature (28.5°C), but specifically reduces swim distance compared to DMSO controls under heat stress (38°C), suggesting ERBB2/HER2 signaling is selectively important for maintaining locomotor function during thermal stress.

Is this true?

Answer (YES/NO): NO